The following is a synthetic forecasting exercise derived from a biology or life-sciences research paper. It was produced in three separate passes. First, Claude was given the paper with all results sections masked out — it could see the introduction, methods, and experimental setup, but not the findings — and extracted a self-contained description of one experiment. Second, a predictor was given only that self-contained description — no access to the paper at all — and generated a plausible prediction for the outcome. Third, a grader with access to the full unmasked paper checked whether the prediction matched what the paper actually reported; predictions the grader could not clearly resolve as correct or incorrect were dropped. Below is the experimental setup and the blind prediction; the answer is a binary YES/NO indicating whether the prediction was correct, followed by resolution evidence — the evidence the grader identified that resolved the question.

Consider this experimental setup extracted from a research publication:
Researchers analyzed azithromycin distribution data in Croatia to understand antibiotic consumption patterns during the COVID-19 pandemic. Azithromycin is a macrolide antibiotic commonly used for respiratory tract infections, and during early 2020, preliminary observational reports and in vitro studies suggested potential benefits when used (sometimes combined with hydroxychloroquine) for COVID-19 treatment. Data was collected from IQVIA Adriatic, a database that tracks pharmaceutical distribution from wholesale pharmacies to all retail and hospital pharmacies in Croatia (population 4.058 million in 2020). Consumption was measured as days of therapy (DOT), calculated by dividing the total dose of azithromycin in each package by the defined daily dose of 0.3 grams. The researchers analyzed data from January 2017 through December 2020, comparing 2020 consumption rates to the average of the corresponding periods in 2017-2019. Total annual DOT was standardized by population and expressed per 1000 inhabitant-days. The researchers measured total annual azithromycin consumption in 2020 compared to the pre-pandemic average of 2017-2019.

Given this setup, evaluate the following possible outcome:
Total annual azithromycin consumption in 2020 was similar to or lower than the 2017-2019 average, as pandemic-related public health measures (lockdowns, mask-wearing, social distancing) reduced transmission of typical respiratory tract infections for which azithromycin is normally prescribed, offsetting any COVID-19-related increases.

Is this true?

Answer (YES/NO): NO